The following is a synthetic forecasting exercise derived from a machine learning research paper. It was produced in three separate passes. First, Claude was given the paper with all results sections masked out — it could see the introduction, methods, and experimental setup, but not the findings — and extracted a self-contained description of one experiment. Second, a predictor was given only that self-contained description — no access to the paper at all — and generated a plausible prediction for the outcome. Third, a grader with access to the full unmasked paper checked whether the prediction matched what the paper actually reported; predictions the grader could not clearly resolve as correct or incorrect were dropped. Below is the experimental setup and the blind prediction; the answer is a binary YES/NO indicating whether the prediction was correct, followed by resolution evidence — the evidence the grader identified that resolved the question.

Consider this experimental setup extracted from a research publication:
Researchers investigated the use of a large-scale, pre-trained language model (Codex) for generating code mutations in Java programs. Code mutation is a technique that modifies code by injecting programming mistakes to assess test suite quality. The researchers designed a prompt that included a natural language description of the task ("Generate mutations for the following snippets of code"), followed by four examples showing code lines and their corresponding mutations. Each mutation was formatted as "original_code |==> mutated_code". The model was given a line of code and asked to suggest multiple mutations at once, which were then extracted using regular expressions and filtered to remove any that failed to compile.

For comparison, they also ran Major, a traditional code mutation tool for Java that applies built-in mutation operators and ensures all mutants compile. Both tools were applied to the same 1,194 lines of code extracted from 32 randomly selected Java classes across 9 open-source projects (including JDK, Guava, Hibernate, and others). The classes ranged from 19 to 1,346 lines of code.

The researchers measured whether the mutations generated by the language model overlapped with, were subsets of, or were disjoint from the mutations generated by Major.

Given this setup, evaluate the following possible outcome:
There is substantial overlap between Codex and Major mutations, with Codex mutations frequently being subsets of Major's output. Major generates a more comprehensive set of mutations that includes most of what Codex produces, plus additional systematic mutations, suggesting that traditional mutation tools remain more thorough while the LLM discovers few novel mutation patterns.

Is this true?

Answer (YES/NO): NO